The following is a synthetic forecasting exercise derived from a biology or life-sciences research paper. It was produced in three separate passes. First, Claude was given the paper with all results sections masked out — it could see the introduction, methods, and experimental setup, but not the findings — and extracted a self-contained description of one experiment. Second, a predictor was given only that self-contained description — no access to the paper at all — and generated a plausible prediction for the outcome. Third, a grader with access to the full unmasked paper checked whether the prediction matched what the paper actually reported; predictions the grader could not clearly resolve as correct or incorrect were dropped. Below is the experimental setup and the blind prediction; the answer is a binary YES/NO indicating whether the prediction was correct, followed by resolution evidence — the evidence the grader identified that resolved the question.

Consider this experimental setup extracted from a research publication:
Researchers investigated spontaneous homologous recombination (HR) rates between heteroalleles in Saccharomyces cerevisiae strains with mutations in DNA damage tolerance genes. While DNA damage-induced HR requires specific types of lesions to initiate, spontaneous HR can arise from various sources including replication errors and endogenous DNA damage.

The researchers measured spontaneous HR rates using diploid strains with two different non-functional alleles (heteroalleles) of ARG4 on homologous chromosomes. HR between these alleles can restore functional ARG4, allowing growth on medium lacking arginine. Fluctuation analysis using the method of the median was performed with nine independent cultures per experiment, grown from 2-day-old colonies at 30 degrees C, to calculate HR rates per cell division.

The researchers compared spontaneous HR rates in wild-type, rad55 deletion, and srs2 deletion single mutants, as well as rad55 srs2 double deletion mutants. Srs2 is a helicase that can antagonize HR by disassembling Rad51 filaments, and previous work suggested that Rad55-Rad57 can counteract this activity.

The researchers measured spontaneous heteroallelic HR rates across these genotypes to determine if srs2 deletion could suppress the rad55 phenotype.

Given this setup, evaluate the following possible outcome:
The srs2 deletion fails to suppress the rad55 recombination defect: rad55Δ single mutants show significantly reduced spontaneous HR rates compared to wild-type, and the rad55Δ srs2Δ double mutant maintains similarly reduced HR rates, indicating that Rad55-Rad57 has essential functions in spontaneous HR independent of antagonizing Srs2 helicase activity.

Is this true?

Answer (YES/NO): YES